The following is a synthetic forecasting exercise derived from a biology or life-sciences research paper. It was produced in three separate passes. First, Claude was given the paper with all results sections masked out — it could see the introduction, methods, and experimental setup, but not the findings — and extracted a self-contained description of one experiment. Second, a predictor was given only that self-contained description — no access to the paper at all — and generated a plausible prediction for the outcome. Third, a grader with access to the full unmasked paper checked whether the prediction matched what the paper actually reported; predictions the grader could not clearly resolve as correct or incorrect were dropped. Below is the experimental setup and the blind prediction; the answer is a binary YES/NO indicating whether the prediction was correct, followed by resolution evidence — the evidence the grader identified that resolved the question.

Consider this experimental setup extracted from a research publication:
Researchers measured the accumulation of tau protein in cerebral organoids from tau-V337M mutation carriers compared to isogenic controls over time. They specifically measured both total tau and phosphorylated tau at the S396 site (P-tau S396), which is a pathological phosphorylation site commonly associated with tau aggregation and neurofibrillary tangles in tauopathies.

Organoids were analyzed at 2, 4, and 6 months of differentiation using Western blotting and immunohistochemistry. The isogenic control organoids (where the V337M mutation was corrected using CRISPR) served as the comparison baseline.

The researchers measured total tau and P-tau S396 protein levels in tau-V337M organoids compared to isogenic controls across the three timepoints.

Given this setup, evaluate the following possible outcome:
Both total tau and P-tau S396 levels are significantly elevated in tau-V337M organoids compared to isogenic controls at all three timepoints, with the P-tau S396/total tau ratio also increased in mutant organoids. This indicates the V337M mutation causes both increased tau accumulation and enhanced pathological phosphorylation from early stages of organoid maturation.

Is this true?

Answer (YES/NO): NO